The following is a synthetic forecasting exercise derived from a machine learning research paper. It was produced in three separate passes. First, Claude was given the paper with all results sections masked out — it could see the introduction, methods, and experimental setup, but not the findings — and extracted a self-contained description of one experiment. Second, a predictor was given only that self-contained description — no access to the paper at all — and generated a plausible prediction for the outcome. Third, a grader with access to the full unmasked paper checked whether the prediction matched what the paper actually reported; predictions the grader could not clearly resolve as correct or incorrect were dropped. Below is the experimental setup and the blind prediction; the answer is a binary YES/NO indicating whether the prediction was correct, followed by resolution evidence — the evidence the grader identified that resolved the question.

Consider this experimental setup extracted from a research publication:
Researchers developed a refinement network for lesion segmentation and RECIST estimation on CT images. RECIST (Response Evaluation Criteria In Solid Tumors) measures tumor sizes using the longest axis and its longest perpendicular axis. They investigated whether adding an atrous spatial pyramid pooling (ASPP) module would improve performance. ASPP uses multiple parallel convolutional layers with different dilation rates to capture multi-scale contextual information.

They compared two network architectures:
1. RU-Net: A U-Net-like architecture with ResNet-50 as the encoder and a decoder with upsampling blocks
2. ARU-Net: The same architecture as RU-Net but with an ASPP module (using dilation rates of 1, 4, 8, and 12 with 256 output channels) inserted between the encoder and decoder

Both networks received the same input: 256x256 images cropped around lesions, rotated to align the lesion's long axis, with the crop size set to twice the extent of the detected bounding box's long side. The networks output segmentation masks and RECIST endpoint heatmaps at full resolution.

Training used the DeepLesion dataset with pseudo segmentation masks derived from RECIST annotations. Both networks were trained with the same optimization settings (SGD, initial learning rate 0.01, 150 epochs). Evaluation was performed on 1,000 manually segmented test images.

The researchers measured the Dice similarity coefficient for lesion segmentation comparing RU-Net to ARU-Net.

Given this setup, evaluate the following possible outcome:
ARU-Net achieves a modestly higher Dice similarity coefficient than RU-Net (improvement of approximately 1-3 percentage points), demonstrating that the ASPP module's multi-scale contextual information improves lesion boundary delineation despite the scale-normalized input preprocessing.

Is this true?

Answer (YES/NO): YES